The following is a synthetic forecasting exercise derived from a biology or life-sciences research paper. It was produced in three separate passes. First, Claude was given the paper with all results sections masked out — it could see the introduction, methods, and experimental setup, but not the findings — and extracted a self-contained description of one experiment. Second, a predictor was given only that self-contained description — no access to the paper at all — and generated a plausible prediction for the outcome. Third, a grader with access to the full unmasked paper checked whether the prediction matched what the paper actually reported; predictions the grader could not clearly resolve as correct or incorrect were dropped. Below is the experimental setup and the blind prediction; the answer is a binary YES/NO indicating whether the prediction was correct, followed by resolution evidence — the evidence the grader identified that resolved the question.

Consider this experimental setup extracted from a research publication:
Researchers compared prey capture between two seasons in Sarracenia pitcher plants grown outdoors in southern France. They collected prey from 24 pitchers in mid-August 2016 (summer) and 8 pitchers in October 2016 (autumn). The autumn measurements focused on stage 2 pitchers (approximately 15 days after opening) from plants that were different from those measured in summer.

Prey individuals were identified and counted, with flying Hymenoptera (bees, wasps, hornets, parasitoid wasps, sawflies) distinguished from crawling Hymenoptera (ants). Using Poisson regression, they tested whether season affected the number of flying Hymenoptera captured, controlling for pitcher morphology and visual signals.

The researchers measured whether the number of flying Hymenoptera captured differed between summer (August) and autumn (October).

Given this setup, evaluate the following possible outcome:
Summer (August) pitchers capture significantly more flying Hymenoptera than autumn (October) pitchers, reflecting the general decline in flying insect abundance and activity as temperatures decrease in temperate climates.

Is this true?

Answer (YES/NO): YES